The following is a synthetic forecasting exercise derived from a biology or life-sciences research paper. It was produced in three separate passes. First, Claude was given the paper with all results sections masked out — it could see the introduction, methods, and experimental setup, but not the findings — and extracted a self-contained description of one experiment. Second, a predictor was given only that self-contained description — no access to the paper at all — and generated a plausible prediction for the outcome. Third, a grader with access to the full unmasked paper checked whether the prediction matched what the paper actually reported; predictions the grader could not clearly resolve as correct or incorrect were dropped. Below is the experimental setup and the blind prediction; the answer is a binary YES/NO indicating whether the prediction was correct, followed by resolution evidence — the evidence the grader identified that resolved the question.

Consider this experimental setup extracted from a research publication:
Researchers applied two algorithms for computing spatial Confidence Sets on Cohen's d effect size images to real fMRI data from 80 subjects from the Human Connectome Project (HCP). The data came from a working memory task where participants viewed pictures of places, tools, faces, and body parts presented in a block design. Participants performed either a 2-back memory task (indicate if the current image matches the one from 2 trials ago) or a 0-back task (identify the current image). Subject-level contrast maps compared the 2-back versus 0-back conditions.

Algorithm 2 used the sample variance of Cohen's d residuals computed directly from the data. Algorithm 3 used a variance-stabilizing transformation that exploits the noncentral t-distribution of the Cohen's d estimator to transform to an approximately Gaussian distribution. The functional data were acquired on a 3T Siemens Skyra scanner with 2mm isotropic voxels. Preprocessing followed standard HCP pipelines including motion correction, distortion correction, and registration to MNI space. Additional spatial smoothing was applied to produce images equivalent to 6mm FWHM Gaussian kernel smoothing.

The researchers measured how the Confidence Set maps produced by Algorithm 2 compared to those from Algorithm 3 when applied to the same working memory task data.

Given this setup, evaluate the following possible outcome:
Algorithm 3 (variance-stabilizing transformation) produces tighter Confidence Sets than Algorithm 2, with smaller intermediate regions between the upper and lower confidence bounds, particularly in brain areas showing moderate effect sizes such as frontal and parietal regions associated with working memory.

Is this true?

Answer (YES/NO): NO